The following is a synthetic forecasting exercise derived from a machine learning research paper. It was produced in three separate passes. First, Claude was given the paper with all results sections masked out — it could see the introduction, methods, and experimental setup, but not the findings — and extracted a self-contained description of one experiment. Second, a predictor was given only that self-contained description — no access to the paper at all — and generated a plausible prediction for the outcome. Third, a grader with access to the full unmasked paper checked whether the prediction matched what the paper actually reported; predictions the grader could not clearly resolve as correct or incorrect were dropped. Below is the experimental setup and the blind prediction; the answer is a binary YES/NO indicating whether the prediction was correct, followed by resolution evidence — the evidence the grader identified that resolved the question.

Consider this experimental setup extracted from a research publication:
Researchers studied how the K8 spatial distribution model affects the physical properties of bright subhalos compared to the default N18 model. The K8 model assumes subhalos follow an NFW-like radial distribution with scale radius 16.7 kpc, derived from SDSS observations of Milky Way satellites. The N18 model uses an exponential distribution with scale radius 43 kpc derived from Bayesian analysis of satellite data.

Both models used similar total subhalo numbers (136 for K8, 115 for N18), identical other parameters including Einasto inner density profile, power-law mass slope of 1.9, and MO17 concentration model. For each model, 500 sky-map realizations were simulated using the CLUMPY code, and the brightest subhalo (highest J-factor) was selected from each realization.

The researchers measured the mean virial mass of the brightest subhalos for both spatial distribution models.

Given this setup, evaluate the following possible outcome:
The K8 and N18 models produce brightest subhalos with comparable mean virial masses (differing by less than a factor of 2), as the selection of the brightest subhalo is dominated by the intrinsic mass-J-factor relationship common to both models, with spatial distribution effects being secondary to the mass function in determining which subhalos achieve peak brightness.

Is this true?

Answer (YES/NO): NO